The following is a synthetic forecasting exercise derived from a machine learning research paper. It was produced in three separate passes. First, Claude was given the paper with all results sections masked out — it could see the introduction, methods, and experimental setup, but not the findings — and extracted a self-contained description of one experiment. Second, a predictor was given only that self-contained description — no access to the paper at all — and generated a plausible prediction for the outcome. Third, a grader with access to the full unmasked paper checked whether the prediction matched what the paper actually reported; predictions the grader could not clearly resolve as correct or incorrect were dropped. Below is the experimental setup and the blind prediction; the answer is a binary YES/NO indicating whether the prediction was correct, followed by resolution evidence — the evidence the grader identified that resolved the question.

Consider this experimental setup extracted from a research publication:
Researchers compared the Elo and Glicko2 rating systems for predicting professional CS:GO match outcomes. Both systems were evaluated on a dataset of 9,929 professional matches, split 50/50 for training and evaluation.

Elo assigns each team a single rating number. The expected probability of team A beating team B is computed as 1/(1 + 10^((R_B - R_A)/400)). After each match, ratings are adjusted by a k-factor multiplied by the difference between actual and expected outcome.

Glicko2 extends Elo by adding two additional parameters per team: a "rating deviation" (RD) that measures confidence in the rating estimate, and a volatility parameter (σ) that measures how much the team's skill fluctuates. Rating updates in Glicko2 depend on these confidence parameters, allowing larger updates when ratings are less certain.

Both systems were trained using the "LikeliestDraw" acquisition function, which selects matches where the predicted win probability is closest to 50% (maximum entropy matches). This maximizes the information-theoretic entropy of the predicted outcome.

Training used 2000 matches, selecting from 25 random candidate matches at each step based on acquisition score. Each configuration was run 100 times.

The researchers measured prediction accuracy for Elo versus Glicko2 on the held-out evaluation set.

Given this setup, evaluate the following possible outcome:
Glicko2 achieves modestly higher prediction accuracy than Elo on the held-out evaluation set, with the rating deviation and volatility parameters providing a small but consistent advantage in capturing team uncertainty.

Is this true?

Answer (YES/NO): YES